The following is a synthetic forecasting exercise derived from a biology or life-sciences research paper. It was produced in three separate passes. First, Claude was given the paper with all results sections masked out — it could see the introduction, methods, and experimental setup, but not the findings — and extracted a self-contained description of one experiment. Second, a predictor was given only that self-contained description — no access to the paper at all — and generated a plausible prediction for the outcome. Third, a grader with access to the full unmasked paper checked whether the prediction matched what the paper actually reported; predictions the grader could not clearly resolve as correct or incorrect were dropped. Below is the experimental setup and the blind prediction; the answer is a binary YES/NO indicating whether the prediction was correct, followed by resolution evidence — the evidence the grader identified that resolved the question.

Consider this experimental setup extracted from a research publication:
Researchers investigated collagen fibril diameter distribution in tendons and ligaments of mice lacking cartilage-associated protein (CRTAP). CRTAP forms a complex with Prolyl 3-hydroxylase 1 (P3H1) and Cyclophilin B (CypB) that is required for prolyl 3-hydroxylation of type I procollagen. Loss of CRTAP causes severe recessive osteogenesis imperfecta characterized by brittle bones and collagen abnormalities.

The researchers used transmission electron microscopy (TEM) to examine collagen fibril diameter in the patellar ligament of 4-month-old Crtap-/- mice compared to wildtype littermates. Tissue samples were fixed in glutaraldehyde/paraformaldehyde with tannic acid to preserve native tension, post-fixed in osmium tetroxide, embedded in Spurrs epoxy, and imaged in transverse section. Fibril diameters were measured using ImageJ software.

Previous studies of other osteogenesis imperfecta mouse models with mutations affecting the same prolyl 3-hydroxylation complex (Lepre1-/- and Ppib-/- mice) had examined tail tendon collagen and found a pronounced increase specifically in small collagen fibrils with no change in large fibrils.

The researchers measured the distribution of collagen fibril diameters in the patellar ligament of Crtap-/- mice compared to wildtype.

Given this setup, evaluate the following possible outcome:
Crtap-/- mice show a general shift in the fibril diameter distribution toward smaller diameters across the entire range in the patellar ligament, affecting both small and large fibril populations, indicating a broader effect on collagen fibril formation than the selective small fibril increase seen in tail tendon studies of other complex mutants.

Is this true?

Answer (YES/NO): NO